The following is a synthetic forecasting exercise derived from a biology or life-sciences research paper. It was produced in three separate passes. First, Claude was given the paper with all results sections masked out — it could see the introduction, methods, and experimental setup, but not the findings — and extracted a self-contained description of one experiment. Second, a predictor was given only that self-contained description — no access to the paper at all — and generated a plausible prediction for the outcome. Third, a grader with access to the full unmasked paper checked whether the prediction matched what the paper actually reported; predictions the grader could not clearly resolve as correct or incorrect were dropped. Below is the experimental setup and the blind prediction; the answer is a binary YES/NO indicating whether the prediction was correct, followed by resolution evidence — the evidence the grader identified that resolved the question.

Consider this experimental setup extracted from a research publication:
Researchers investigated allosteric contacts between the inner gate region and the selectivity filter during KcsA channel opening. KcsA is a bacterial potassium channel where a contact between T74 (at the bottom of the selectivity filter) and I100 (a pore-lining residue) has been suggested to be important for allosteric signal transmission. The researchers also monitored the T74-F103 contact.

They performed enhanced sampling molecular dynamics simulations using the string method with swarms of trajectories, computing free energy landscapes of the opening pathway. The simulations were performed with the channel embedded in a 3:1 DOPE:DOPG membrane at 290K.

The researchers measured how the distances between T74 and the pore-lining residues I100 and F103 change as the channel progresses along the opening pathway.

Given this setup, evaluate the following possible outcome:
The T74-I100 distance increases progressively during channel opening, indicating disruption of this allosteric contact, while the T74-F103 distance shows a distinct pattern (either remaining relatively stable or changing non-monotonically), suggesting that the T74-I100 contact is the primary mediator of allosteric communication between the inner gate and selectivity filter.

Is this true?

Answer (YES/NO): NO